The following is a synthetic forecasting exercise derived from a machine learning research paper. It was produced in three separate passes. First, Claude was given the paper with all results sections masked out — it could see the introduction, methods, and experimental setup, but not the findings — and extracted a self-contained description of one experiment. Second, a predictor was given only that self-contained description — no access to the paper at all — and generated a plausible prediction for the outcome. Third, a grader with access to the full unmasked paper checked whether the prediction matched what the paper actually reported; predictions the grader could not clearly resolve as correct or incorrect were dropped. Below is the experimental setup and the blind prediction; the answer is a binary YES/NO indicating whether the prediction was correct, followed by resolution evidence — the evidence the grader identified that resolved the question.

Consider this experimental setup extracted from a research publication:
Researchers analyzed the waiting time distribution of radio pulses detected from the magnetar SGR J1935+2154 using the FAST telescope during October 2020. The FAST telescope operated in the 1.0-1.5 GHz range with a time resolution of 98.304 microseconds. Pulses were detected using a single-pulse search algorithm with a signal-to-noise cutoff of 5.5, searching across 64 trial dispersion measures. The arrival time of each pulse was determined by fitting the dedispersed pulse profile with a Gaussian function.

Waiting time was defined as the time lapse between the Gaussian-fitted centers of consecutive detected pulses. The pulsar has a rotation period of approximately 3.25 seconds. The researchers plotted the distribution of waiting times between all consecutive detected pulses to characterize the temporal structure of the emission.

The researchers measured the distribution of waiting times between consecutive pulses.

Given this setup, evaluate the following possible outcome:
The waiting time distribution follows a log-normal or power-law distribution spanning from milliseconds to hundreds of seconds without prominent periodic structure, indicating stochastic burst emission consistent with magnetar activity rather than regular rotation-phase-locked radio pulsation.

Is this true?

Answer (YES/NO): NO